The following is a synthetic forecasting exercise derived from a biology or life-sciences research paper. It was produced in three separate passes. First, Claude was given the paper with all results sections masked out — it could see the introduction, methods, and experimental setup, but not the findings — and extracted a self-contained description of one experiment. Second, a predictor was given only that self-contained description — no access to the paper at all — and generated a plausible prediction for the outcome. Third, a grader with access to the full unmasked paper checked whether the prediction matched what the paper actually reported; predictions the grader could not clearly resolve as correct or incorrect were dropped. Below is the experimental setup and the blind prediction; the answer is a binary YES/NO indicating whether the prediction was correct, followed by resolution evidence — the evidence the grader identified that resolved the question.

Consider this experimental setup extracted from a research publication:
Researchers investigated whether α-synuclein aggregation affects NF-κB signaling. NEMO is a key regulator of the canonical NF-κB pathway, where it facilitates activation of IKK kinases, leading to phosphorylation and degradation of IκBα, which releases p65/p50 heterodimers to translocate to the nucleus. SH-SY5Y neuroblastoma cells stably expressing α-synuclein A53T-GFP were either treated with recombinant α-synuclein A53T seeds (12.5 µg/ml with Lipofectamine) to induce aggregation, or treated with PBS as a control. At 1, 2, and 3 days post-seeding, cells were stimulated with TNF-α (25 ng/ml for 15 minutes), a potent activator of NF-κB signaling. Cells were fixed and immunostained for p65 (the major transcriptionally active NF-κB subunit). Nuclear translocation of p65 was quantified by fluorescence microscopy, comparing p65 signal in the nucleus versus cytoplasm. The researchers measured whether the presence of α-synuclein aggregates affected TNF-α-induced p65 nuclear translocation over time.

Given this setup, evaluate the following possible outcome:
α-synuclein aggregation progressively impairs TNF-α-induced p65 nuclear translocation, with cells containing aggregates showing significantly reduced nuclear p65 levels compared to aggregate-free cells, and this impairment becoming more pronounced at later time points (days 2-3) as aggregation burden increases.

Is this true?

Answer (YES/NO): YES